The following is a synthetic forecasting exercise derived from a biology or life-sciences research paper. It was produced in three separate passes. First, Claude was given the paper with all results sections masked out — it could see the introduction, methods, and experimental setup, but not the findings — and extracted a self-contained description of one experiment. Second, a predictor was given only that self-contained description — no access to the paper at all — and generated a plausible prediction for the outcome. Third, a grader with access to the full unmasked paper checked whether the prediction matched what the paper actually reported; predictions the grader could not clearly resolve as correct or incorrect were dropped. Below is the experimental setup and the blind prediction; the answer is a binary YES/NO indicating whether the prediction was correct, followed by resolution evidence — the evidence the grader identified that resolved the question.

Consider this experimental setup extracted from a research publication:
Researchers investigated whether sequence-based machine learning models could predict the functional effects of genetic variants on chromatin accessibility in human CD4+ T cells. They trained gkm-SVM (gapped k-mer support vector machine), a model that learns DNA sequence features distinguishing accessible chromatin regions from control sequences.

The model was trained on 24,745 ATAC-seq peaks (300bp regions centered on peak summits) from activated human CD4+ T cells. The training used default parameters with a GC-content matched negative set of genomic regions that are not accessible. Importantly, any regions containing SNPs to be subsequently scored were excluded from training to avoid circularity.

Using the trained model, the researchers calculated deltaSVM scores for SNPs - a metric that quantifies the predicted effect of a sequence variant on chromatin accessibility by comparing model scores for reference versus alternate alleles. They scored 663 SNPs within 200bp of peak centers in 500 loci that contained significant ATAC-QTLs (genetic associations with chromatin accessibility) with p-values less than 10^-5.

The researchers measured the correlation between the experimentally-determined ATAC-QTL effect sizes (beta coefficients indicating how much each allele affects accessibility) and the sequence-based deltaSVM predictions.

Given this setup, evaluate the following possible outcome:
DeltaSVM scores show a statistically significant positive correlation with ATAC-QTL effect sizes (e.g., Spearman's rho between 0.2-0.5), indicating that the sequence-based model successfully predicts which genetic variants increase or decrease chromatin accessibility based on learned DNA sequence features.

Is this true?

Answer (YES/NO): NO